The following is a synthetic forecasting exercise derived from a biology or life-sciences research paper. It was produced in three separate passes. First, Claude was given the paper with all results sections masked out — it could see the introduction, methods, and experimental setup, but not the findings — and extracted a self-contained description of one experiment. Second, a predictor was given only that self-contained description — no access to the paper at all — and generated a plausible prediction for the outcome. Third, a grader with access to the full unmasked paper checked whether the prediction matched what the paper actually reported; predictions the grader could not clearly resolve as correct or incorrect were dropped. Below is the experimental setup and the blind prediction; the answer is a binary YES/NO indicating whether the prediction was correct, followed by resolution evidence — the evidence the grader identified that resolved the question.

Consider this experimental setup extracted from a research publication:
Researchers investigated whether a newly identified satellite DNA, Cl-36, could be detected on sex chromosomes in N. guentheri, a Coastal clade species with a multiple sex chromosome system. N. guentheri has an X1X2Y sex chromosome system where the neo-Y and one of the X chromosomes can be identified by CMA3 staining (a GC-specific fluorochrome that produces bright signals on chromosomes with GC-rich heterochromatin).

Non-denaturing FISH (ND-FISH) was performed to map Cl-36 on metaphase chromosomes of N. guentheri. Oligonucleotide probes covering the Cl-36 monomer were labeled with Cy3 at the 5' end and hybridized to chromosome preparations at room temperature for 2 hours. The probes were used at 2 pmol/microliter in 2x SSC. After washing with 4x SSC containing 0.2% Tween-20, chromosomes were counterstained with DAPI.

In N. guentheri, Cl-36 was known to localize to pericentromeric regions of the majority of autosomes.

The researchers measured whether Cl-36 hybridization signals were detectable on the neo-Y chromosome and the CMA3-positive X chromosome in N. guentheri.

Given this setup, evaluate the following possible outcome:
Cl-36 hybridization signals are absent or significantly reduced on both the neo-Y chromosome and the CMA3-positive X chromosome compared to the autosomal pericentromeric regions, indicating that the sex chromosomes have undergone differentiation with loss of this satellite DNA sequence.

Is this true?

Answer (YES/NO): YES